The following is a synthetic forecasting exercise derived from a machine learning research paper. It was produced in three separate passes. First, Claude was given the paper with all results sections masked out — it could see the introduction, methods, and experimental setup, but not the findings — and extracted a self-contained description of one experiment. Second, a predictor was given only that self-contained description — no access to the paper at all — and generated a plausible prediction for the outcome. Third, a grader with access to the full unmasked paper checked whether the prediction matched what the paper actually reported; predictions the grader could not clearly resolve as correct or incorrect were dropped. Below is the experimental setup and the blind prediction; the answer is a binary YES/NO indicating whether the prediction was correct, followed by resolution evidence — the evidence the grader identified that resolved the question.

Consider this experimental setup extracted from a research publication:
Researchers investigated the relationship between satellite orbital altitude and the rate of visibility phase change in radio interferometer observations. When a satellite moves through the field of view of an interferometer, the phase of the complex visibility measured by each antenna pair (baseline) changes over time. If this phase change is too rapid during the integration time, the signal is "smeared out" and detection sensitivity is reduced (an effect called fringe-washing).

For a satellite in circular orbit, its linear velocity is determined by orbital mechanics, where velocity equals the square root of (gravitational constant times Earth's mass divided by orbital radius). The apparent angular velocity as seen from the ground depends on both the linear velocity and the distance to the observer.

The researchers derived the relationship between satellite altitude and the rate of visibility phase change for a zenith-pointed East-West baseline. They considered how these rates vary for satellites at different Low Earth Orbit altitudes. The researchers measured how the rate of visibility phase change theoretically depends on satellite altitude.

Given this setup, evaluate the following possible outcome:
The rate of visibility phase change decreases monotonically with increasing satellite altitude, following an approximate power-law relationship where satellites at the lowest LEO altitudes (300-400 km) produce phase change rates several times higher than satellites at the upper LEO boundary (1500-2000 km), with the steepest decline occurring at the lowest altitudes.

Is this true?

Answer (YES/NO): NO